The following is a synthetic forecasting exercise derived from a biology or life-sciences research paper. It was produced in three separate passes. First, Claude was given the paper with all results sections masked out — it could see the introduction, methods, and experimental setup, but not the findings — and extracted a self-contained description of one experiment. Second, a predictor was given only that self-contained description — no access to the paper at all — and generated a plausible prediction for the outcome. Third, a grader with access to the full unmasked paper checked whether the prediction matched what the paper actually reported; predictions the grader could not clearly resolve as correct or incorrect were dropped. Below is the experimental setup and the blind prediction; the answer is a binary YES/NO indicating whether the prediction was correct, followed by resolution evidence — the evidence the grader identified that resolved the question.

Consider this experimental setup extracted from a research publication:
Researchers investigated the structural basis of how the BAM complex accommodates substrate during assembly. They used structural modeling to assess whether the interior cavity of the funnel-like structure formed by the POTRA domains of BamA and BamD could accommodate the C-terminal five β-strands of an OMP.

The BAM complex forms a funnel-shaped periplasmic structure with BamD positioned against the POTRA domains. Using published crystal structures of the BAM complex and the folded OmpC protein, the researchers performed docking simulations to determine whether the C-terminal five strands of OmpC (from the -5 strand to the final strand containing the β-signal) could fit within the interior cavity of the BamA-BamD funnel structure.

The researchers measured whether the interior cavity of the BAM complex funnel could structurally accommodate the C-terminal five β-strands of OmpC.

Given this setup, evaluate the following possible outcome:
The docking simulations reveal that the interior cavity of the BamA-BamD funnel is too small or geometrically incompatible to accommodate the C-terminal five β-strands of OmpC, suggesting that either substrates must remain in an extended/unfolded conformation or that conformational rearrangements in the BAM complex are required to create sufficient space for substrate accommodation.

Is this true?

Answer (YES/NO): NO